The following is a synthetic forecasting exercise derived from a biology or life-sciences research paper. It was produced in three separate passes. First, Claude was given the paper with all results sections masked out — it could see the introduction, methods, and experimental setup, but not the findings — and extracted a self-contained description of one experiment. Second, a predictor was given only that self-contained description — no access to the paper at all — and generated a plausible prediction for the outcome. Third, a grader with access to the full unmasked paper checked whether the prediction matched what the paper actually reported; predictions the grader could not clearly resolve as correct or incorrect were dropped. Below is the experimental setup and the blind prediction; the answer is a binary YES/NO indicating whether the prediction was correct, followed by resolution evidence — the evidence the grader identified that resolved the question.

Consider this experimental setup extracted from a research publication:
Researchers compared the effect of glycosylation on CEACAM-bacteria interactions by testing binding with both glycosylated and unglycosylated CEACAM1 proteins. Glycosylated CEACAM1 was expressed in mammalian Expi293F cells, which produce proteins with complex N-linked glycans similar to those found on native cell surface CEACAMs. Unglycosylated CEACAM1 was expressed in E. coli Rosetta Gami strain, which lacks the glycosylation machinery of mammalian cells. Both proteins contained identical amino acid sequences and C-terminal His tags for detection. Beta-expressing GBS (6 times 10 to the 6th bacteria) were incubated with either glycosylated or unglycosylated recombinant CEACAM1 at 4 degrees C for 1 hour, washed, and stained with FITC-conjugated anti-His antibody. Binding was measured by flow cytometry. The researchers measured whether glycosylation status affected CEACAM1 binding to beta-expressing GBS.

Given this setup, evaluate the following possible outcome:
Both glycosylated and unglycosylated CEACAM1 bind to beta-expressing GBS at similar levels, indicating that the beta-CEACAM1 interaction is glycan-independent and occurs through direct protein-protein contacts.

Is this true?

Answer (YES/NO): NO